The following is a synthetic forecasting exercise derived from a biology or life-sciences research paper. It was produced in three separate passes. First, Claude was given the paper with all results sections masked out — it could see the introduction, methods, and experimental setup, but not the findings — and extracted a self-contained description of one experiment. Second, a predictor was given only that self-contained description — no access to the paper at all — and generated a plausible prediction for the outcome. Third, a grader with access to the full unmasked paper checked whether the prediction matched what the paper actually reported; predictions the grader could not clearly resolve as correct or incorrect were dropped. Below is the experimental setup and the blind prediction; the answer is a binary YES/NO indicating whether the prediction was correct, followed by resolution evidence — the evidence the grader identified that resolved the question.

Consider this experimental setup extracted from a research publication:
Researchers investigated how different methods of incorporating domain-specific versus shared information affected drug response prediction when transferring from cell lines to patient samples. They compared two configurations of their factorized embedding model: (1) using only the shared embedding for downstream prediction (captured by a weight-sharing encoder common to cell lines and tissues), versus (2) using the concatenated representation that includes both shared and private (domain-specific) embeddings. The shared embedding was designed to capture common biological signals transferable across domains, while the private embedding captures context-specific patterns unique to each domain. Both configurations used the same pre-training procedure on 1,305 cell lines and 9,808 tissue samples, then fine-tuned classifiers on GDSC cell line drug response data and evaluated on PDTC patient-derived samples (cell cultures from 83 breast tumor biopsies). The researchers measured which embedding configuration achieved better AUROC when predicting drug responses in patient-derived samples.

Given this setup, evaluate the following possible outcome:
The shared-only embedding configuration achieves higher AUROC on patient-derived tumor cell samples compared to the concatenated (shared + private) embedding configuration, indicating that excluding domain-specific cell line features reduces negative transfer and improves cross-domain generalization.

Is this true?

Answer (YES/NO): YES